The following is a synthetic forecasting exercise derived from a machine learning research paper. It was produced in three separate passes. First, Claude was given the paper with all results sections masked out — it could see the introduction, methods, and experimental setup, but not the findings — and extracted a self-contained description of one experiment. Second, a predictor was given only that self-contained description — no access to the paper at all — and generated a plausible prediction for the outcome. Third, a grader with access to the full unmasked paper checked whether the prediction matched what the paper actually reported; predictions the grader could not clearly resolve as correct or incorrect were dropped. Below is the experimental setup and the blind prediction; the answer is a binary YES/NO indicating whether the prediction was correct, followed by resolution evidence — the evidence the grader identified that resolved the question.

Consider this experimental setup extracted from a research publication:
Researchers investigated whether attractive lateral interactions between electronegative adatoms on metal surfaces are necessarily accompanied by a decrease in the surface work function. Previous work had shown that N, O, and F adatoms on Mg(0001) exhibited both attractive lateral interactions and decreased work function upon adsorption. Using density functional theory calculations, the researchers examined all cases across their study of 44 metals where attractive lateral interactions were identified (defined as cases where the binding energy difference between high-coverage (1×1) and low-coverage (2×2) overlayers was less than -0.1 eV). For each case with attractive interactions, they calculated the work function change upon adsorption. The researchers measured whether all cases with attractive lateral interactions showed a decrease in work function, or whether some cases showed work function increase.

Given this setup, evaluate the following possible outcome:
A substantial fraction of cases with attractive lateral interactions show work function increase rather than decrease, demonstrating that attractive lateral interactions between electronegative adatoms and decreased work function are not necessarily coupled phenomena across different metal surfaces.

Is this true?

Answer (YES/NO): YES